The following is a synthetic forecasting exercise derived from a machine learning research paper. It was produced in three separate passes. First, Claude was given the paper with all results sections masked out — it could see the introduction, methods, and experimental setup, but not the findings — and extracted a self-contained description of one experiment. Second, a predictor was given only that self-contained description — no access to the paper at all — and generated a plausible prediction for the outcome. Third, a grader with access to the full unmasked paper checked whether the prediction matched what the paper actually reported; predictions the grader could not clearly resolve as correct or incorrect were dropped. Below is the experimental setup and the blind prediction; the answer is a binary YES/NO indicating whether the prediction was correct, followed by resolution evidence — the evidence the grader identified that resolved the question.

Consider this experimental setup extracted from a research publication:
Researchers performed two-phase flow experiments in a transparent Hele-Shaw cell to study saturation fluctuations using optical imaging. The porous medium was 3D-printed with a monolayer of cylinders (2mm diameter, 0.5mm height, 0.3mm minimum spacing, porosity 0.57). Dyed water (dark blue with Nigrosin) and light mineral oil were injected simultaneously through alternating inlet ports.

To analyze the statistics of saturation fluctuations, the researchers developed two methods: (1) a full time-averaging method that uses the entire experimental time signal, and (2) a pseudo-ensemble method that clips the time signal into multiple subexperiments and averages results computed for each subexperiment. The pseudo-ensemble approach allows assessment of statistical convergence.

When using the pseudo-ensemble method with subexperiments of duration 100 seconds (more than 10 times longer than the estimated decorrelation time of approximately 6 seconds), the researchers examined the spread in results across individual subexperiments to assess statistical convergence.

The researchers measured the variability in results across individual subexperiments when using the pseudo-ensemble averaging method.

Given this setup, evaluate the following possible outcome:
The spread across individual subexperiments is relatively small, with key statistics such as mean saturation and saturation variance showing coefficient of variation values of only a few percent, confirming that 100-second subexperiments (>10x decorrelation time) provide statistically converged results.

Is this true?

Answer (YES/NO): NO